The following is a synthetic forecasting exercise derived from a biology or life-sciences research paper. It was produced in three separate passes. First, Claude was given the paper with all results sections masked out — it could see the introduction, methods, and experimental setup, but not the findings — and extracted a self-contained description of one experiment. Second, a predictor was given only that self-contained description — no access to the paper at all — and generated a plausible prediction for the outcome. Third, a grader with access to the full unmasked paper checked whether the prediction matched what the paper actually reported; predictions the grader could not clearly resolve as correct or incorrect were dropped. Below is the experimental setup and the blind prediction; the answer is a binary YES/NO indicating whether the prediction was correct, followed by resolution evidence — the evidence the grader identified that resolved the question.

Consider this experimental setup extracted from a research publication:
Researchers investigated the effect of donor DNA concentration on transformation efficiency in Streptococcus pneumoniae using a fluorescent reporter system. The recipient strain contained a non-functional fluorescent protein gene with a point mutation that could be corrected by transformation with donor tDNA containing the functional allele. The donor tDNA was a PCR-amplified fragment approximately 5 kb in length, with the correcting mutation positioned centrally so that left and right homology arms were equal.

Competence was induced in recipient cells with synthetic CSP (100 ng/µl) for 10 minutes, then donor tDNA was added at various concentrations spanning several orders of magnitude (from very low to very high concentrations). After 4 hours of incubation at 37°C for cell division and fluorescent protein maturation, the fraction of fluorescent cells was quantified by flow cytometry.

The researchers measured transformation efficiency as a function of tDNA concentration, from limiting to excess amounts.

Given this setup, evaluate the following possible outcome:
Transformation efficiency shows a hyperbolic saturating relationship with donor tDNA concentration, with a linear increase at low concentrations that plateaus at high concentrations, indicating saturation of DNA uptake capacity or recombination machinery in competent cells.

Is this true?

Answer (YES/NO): YES